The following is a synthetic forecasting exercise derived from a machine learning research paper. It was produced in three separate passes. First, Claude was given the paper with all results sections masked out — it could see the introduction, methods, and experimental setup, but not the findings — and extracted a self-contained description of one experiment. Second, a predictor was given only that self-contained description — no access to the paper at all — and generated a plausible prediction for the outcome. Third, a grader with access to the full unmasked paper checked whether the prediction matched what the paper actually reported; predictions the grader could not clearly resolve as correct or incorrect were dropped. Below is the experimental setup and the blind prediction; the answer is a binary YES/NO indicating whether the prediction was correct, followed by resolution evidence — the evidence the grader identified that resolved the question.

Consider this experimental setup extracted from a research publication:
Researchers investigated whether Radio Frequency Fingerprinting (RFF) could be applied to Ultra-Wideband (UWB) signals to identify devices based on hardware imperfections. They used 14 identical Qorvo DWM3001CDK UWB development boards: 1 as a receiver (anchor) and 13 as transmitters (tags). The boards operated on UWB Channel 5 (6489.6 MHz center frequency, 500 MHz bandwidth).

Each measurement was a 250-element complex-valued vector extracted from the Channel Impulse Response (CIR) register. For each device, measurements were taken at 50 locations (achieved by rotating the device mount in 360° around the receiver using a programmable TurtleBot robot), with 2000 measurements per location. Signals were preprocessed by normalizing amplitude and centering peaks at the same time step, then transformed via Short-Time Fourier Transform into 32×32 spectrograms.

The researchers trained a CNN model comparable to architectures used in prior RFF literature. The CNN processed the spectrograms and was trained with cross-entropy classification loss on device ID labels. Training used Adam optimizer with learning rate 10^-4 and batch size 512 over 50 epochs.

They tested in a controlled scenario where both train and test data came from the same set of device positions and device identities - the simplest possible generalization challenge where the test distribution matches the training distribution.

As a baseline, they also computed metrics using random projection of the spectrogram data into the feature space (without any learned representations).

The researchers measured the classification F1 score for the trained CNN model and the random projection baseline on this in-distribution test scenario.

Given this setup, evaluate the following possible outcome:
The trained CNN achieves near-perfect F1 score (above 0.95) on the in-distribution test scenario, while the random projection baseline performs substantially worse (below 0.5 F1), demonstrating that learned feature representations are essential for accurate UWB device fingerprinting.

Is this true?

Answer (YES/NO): YES